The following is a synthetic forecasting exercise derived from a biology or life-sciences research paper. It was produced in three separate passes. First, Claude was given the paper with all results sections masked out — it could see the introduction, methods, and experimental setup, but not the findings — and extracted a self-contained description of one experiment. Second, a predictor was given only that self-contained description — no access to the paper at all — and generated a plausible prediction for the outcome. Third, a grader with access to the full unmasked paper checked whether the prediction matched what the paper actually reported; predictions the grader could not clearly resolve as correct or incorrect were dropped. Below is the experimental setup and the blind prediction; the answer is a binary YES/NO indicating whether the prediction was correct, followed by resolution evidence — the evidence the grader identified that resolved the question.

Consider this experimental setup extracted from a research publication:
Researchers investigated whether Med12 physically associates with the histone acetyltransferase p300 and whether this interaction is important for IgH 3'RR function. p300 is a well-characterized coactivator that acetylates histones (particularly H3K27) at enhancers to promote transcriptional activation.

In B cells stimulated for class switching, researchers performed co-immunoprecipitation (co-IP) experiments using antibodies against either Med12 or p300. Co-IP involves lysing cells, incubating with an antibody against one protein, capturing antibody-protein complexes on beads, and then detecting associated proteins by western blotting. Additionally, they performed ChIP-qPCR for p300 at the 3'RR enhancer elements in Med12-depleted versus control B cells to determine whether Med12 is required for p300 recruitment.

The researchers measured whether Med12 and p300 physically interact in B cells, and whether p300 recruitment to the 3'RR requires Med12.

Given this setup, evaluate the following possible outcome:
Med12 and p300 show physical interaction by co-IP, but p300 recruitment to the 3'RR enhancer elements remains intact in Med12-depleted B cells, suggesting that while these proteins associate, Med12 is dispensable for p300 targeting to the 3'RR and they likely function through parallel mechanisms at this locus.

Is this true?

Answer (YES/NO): NO